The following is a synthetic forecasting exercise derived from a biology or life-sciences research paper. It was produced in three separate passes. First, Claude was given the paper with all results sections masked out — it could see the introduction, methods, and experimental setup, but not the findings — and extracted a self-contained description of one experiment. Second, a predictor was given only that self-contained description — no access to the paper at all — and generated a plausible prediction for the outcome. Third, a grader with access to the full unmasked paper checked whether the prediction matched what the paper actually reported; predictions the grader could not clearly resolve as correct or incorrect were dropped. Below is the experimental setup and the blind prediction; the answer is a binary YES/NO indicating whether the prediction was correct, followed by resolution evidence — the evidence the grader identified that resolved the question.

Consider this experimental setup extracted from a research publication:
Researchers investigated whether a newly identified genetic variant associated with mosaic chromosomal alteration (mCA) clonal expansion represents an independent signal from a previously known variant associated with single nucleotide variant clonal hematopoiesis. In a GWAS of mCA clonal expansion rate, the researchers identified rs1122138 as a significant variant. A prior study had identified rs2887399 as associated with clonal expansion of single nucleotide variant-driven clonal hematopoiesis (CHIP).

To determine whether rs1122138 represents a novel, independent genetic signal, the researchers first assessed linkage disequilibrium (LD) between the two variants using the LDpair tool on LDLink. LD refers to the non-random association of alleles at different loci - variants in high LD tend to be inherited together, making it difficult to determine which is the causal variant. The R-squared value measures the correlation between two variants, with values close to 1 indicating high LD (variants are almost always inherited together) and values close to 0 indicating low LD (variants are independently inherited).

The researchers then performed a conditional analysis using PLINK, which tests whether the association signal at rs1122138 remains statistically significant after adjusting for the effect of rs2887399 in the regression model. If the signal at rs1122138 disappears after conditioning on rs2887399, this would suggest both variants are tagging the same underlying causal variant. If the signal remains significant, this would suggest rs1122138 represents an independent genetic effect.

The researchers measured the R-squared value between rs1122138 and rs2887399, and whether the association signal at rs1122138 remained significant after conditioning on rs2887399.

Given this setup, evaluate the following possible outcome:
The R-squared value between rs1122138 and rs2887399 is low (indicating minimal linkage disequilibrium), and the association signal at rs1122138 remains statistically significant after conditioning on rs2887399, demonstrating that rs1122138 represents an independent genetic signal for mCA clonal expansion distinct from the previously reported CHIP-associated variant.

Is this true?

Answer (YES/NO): NO